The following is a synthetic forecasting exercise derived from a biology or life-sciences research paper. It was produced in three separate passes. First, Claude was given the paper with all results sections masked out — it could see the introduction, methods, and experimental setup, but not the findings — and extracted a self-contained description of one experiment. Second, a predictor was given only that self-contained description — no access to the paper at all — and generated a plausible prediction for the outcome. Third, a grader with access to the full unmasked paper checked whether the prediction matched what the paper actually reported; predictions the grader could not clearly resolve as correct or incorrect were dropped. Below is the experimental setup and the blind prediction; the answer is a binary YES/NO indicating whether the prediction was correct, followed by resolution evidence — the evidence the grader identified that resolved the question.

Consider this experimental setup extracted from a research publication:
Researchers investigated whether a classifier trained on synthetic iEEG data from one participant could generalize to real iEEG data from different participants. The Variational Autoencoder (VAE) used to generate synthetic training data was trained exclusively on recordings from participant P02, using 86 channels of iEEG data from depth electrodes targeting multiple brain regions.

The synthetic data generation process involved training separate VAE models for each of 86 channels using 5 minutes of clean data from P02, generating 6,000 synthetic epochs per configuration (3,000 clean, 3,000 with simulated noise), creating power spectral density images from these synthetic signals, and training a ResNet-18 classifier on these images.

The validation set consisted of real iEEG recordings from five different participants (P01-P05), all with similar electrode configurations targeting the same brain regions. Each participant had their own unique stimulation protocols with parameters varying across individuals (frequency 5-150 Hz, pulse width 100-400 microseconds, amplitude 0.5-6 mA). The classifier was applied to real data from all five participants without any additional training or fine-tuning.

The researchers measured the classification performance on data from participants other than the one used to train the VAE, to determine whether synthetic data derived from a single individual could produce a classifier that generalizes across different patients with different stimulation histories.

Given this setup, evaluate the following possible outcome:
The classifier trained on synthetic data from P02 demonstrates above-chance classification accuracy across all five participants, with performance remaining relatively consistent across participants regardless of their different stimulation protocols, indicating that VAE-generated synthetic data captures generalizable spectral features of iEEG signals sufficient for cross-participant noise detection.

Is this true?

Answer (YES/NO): YES